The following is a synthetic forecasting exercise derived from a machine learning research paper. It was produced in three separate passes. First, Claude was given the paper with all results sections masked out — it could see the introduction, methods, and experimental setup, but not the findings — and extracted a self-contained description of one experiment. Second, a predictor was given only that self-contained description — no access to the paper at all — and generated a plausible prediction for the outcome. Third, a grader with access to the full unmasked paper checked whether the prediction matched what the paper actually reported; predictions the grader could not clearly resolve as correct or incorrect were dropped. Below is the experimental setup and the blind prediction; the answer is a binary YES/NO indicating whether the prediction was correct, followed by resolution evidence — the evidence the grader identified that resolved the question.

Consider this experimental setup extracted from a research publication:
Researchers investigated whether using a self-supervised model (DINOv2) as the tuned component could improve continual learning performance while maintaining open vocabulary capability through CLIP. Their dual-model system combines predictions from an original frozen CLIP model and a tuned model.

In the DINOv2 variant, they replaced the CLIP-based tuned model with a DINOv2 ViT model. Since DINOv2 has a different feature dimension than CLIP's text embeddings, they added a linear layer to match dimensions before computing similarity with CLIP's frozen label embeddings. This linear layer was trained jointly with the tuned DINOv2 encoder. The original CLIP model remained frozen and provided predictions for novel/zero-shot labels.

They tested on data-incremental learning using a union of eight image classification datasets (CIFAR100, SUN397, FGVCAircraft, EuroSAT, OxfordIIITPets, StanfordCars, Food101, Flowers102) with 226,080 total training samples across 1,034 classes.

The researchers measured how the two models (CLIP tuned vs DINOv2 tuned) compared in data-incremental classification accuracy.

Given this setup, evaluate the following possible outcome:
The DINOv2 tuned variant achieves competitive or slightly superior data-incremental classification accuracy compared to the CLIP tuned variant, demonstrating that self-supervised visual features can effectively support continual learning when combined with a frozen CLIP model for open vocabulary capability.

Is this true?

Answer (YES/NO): NO